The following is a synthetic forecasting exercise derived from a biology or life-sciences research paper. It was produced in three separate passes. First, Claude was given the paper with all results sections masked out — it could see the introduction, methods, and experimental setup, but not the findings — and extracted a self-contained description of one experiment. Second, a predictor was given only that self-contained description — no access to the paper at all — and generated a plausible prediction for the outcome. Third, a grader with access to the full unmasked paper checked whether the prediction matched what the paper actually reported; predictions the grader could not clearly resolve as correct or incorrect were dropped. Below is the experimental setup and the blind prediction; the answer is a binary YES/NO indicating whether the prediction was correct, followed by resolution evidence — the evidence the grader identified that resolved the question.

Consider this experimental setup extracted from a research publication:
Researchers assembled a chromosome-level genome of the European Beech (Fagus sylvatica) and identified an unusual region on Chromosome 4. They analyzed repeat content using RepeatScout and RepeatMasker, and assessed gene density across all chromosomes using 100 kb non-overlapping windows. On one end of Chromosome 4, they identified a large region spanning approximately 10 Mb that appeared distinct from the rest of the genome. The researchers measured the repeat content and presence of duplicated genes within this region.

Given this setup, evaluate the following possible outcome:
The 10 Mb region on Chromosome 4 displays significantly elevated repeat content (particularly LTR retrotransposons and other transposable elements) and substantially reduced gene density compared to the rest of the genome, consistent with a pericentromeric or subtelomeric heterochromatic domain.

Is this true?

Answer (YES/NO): NO